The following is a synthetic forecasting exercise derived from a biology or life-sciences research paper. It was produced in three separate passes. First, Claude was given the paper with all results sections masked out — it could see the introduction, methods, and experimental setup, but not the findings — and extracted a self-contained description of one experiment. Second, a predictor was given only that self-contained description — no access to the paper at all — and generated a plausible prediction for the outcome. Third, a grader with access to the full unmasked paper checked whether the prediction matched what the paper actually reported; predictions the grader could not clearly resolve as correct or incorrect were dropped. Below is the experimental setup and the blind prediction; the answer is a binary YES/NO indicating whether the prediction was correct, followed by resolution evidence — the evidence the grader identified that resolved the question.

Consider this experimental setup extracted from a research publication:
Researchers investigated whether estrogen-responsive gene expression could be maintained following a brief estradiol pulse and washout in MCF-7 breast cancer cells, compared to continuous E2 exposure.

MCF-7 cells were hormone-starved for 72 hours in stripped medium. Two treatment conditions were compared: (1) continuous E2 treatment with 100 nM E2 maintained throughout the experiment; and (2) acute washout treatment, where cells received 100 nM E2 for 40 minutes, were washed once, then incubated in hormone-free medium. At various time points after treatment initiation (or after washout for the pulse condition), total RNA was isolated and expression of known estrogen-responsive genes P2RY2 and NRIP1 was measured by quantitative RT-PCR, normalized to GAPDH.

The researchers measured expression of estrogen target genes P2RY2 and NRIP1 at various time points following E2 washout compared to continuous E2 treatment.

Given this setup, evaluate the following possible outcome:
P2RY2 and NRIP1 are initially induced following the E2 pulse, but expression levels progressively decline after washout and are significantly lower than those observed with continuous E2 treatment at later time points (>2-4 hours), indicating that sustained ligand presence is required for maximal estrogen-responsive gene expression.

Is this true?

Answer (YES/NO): NO